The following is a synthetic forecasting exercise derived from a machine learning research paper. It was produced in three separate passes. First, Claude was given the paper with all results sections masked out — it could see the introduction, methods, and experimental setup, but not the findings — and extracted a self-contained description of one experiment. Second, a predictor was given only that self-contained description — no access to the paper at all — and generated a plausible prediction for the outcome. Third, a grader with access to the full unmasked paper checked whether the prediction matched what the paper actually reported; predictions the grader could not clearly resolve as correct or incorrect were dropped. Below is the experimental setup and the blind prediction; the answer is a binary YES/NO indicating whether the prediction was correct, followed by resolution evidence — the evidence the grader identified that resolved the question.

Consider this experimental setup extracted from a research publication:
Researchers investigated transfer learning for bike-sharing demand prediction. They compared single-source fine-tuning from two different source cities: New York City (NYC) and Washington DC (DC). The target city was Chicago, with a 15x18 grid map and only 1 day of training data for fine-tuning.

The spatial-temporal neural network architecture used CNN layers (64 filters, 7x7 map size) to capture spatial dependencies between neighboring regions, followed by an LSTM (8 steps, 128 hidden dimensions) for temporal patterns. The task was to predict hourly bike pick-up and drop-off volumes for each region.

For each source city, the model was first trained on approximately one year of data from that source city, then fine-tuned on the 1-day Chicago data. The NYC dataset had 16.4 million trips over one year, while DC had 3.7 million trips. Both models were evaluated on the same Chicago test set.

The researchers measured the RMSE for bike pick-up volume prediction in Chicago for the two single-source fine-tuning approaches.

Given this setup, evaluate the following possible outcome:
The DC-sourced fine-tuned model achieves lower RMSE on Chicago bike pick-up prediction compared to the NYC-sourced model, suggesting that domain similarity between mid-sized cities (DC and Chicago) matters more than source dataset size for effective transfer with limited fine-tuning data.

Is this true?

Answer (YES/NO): YES